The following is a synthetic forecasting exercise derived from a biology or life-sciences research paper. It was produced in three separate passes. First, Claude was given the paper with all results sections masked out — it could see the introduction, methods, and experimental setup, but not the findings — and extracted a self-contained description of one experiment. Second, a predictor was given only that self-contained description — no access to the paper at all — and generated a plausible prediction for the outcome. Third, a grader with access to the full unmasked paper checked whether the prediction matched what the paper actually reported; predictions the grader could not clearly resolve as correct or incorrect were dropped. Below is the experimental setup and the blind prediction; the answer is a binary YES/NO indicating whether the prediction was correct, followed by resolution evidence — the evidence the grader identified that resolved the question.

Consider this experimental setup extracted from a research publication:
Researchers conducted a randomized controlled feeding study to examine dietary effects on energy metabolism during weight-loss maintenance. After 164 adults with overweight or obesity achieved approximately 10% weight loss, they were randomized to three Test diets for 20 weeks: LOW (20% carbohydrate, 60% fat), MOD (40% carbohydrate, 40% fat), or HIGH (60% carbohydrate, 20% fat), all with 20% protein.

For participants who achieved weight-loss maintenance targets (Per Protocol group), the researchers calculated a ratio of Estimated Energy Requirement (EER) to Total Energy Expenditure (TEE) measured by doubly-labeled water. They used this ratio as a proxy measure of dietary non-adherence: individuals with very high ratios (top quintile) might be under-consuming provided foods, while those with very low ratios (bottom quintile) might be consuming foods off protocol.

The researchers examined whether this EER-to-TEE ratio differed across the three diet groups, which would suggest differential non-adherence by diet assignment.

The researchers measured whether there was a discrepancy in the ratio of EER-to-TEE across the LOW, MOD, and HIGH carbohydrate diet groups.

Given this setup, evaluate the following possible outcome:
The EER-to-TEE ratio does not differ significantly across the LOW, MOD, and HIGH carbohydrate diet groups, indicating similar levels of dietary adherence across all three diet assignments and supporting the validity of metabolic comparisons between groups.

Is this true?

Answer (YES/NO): YES